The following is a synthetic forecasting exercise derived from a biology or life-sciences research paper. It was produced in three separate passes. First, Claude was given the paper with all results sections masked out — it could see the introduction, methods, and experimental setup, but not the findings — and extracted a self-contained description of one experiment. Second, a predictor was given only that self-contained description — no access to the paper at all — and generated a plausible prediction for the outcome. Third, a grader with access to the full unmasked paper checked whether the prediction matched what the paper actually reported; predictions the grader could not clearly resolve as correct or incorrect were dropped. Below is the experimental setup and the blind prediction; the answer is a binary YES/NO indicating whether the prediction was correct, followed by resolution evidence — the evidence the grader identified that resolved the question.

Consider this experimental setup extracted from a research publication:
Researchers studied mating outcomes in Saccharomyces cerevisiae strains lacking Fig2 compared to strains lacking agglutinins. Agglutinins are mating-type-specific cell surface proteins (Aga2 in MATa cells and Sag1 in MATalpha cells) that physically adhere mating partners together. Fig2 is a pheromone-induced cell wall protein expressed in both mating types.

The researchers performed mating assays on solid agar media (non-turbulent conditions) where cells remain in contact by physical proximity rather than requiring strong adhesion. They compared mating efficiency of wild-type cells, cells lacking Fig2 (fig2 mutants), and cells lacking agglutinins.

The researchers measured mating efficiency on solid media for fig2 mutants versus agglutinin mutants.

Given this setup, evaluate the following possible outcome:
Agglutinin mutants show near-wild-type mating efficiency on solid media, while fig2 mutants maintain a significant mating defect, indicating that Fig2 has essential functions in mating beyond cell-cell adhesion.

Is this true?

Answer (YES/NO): YES